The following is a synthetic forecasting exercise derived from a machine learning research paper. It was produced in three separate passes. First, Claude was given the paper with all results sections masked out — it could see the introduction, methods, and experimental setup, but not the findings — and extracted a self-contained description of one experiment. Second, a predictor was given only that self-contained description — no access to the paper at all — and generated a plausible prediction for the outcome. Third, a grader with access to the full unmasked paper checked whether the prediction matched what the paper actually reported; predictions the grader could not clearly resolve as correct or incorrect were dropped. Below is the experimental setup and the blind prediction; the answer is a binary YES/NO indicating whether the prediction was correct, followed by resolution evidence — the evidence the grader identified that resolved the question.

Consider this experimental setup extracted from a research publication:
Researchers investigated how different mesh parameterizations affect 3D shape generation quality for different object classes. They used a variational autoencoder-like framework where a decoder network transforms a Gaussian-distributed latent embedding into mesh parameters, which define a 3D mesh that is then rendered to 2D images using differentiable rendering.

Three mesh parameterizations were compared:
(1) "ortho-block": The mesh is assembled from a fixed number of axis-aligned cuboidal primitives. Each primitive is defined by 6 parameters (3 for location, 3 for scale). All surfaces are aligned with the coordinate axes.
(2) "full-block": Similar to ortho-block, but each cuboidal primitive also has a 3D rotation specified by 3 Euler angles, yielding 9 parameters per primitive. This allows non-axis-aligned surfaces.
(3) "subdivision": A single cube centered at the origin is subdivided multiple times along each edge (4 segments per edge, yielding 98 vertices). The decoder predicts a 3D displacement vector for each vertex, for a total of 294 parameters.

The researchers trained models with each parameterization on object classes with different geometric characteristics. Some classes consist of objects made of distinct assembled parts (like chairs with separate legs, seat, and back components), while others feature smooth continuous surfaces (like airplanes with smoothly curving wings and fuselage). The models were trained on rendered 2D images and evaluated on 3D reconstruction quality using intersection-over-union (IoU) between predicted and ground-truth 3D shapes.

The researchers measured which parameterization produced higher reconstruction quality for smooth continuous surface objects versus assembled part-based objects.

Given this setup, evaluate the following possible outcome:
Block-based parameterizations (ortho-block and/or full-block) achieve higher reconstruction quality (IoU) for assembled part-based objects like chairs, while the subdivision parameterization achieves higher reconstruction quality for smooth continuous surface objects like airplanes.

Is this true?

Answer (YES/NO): NO